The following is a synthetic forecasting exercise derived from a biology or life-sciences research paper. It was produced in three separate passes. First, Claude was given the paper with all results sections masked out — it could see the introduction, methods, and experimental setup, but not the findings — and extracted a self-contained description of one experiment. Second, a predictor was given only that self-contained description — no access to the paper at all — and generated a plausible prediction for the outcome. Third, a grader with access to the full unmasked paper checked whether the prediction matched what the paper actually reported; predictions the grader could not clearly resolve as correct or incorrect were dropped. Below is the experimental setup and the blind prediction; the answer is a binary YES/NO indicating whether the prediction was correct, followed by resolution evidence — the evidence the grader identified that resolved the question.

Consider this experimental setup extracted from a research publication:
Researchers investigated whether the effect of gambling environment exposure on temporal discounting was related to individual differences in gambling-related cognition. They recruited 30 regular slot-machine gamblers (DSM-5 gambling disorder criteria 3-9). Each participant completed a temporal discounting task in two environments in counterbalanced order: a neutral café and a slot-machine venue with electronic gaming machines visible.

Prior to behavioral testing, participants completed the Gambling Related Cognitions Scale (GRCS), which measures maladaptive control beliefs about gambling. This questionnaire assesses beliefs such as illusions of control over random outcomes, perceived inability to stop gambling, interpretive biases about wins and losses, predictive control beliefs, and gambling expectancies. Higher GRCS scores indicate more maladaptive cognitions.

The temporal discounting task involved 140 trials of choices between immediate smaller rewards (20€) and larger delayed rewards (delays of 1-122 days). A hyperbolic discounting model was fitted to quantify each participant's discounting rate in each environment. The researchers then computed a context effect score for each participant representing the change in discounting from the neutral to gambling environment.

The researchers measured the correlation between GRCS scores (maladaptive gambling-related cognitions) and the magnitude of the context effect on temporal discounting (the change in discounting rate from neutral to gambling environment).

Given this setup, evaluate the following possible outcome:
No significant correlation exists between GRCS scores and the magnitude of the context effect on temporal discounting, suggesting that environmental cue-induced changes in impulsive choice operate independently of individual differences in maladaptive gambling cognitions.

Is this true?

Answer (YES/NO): NO